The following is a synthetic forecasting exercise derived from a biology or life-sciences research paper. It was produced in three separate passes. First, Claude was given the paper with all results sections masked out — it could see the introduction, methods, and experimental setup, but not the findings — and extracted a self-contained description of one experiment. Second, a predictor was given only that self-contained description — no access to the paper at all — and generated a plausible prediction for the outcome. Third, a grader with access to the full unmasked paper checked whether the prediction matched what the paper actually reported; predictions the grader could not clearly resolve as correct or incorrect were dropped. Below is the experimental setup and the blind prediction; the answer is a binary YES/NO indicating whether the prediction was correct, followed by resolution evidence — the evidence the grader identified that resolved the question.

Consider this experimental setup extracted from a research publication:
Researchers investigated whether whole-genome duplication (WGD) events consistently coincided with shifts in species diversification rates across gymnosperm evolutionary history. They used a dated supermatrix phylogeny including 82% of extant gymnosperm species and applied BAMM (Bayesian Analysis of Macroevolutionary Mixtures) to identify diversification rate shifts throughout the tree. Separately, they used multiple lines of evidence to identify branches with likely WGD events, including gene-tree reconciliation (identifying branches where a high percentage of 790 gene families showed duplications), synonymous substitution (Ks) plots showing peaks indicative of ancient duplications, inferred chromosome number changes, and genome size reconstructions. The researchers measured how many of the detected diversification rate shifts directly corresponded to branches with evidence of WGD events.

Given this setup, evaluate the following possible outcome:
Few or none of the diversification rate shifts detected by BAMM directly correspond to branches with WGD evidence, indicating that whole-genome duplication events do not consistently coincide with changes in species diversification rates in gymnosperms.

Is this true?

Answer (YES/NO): YES